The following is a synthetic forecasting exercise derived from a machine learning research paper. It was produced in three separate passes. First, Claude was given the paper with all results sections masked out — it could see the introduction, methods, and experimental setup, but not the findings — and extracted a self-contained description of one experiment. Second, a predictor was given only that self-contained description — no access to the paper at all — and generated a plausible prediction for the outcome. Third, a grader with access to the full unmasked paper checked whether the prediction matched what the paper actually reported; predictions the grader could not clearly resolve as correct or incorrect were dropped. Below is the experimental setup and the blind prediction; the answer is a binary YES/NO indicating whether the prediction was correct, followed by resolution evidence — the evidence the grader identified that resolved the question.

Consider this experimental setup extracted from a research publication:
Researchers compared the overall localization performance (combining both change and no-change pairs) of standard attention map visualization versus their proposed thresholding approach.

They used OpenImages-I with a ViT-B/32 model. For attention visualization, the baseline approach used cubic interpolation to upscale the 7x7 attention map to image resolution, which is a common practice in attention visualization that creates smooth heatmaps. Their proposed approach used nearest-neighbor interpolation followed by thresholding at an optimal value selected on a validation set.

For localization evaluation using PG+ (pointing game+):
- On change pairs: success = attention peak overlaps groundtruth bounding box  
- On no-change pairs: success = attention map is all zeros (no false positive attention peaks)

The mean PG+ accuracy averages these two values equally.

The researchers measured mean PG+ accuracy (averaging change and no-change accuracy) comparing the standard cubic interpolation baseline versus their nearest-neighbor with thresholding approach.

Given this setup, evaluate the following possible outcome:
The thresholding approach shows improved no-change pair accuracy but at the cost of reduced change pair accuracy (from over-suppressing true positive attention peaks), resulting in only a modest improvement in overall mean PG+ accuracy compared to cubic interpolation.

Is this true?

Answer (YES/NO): NO